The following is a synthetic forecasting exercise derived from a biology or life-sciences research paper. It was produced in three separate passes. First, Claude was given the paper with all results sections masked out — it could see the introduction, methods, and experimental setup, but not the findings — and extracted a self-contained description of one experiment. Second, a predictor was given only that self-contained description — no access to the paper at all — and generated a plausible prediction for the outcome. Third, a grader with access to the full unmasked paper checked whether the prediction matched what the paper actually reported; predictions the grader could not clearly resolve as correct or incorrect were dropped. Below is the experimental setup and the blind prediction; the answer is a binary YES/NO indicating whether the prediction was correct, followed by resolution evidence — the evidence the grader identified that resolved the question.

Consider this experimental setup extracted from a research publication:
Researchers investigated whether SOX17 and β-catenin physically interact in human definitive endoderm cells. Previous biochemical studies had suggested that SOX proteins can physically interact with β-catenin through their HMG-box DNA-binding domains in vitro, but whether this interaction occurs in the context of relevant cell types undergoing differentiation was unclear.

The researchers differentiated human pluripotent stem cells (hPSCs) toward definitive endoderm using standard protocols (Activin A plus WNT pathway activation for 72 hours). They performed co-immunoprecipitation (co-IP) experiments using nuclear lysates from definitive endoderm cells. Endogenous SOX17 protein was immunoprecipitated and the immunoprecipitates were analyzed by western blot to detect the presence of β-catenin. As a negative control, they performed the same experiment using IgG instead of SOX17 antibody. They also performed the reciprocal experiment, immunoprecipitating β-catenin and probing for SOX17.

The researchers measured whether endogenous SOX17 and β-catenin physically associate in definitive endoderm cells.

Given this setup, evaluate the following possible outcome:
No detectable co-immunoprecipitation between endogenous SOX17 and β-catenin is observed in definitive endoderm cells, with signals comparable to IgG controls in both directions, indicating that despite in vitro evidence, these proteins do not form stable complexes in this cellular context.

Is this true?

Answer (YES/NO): NO